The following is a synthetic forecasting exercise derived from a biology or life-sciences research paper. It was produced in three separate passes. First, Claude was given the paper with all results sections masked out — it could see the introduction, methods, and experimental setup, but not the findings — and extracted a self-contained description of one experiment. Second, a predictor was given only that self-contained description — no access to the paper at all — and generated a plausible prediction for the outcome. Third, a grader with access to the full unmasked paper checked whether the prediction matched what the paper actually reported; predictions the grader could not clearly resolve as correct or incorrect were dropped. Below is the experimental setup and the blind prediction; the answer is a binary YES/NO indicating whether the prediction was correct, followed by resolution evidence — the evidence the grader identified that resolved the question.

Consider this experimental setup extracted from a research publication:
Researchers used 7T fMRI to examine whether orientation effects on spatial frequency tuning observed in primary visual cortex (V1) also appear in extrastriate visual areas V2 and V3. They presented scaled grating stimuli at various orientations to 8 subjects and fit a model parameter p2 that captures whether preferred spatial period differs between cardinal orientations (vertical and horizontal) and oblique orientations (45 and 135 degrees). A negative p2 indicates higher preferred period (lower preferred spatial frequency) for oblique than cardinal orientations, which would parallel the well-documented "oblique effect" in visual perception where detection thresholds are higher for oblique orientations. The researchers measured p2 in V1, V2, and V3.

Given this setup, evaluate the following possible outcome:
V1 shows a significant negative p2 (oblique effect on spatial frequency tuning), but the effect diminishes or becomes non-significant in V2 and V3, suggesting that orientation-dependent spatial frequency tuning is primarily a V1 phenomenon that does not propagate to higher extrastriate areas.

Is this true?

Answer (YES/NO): NO